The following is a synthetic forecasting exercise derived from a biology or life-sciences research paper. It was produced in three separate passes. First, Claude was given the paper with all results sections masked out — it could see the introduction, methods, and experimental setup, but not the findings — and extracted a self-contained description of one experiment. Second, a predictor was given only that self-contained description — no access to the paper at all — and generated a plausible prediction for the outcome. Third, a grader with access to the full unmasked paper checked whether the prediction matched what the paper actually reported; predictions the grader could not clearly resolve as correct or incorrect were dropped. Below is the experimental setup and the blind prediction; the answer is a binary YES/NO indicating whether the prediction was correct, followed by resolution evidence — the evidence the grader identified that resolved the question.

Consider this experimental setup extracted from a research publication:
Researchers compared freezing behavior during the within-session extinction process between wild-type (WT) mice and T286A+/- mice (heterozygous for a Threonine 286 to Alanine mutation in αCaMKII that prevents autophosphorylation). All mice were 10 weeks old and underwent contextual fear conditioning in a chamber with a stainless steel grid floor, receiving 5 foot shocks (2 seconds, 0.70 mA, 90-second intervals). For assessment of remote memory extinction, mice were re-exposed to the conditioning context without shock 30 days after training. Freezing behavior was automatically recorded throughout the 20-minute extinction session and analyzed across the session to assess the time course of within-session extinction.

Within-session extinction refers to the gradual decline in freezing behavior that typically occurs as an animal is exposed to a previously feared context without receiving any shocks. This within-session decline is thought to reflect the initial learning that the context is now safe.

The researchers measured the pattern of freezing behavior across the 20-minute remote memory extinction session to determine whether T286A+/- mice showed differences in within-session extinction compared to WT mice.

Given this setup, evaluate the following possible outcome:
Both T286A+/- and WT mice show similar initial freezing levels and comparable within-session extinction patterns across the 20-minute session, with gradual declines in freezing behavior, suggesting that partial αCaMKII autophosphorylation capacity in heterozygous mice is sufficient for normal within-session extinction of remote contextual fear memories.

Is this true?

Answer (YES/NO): NO